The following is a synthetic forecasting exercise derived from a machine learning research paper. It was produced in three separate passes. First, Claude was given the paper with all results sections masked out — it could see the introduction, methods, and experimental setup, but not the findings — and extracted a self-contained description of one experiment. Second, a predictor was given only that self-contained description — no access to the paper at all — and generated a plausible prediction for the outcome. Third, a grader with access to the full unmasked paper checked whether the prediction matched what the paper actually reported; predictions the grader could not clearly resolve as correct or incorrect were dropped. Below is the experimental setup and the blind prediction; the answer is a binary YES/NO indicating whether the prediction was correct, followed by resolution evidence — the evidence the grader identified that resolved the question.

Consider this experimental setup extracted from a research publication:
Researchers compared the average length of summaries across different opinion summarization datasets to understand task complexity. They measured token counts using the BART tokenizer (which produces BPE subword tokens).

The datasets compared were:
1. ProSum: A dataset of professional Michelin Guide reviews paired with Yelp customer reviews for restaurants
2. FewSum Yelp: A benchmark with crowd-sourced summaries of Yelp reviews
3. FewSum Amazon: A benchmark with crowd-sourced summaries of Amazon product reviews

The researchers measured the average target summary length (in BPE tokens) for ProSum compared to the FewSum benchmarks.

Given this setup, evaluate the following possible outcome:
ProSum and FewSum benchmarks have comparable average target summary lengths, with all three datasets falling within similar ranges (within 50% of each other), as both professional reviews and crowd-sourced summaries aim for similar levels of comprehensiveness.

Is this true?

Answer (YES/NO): NO